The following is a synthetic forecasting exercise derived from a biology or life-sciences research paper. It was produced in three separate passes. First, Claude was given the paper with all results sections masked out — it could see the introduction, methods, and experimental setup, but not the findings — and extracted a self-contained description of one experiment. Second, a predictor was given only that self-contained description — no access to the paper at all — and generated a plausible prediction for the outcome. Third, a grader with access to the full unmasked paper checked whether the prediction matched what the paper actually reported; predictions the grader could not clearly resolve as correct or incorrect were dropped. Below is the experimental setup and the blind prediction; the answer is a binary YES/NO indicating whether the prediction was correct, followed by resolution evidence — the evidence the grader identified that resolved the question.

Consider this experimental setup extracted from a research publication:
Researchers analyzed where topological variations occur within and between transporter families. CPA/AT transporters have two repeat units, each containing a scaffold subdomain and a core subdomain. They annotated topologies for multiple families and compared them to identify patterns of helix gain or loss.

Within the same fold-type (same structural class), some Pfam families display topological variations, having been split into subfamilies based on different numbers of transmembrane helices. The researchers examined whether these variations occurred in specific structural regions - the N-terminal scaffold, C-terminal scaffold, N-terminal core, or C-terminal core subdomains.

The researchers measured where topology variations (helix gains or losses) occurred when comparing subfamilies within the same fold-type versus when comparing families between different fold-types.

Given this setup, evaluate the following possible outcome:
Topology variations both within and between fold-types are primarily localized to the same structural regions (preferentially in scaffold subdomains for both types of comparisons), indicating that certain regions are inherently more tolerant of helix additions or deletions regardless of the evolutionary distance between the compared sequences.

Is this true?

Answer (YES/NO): NO